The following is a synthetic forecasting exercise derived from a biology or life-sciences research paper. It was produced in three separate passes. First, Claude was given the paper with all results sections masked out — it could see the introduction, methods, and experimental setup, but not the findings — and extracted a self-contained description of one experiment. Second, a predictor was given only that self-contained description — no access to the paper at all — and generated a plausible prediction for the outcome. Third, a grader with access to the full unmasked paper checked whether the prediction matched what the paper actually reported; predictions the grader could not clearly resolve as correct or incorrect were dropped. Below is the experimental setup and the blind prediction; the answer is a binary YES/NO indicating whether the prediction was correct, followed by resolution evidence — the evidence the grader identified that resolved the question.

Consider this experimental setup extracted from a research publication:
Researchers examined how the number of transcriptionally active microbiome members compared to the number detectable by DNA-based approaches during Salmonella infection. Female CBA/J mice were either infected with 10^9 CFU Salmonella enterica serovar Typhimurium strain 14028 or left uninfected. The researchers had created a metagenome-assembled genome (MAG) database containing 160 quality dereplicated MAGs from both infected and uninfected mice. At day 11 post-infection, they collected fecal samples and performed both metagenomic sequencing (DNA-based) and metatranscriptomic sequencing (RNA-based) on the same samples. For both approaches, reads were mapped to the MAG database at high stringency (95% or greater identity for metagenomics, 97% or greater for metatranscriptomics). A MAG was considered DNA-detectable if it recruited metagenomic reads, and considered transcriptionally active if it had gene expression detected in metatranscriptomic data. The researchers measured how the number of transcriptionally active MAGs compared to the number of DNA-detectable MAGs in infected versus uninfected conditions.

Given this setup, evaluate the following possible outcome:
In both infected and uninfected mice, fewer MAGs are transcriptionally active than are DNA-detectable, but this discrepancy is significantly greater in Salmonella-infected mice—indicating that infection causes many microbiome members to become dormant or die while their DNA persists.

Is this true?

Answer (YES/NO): YES